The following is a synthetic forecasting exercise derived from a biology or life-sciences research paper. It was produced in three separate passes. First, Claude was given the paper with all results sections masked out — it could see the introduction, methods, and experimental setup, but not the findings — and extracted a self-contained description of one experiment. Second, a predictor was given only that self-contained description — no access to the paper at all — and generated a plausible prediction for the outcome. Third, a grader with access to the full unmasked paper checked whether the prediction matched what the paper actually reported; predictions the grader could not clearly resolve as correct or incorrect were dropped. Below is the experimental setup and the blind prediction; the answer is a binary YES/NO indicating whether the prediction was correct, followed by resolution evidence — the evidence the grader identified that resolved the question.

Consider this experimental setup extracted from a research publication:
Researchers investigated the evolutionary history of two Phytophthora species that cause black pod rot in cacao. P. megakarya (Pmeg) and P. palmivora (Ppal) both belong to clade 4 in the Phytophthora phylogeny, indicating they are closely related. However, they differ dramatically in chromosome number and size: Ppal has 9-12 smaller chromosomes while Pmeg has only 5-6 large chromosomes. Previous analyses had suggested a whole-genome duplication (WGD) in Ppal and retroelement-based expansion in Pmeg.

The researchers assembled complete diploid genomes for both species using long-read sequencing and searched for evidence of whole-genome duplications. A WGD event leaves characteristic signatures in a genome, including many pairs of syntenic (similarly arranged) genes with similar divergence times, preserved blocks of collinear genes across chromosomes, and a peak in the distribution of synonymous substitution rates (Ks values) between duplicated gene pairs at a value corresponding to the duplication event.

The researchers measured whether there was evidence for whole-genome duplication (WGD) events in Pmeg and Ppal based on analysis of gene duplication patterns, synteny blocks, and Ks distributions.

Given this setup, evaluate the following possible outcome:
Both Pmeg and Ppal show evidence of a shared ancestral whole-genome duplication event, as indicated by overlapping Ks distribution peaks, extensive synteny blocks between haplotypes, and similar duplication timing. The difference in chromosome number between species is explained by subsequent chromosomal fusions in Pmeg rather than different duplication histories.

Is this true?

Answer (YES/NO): NO